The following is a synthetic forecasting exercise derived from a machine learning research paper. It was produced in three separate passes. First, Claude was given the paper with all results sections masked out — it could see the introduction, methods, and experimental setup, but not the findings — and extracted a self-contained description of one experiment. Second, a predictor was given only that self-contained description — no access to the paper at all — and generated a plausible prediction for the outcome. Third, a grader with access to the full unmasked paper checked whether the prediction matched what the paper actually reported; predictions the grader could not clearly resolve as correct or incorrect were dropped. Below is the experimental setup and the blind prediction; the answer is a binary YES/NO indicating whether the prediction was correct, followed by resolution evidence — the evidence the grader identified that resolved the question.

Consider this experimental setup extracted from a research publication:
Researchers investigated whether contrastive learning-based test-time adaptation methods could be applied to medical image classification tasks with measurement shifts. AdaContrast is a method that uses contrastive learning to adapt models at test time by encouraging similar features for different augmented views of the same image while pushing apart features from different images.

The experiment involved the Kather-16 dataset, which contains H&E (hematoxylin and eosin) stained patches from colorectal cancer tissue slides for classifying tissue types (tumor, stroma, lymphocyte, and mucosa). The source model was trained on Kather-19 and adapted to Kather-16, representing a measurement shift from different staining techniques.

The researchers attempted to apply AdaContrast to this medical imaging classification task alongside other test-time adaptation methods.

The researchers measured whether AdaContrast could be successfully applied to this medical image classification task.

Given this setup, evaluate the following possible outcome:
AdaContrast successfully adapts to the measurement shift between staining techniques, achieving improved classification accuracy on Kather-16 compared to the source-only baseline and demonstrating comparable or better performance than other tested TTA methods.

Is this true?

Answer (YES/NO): NO